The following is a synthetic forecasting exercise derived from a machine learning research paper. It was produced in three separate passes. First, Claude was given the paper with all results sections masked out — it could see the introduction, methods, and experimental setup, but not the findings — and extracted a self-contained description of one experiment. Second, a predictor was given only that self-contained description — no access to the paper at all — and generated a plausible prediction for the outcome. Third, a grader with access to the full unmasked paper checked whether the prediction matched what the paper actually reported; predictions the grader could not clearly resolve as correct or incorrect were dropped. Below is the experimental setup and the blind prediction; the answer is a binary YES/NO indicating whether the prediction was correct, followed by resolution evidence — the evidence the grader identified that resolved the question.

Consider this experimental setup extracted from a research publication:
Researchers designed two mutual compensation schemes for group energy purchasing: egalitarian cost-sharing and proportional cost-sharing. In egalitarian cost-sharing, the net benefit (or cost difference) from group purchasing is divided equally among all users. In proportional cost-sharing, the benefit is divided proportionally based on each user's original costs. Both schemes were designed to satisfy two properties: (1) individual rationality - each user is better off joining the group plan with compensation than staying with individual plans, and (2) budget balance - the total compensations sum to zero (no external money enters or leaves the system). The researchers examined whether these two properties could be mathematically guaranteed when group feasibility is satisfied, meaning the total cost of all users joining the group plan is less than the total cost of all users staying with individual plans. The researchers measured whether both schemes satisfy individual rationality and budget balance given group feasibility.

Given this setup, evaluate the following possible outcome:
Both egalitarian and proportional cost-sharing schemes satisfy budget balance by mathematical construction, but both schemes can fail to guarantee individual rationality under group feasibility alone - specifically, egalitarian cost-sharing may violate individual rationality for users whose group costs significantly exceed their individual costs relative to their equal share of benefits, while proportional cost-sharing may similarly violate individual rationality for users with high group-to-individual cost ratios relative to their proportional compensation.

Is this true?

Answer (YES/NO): NO